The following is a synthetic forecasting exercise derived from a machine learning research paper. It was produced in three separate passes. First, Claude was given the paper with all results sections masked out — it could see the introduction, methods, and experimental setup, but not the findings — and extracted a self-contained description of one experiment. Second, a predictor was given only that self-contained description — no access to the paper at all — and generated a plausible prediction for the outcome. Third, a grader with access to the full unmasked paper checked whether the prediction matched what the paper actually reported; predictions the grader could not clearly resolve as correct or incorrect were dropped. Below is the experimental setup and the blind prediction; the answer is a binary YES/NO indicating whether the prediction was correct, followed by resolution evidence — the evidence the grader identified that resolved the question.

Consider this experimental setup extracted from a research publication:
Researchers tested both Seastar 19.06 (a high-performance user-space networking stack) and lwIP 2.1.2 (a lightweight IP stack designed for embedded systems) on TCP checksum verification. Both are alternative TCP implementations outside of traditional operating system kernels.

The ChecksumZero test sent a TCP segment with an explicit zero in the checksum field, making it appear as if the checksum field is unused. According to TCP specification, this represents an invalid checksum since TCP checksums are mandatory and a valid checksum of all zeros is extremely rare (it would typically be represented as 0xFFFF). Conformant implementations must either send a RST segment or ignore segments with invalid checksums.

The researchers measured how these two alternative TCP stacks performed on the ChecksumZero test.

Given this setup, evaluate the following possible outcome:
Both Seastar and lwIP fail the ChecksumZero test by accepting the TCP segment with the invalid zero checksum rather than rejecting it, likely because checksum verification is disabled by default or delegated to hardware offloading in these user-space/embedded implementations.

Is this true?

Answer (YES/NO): NO